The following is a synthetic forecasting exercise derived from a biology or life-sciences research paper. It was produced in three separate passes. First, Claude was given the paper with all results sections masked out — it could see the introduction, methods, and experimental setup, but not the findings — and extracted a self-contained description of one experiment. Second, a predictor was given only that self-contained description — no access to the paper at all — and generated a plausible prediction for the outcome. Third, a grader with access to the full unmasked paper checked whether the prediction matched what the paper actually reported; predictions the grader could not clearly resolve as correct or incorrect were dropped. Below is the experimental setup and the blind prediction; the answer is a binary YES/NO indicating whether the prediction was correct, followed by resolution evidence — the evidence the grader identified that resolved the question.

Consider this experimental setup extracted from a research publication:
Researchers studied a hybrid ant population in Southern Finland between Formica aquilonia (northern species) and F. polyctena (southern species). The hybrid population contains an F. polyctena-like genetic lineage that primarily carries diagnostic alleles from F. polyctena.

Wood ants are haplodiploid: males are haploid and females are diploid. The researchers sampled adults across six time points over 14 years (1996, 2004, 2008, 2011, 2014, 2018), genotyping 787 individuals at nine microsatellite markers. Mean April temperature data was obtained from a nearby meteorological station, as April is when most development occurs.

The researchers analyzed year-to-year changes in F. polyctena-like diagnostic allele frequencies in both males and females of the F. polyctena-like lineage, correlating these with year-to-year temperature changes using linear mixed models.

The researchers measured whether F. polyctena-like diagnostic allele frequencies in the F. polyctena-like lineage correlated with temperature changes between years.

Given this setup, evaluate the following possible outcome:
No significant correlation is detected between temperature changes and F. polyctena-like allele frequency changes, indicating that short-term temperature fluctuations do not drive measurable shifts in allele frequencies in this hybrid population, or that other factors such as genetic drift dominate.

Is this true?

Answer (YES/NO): NO